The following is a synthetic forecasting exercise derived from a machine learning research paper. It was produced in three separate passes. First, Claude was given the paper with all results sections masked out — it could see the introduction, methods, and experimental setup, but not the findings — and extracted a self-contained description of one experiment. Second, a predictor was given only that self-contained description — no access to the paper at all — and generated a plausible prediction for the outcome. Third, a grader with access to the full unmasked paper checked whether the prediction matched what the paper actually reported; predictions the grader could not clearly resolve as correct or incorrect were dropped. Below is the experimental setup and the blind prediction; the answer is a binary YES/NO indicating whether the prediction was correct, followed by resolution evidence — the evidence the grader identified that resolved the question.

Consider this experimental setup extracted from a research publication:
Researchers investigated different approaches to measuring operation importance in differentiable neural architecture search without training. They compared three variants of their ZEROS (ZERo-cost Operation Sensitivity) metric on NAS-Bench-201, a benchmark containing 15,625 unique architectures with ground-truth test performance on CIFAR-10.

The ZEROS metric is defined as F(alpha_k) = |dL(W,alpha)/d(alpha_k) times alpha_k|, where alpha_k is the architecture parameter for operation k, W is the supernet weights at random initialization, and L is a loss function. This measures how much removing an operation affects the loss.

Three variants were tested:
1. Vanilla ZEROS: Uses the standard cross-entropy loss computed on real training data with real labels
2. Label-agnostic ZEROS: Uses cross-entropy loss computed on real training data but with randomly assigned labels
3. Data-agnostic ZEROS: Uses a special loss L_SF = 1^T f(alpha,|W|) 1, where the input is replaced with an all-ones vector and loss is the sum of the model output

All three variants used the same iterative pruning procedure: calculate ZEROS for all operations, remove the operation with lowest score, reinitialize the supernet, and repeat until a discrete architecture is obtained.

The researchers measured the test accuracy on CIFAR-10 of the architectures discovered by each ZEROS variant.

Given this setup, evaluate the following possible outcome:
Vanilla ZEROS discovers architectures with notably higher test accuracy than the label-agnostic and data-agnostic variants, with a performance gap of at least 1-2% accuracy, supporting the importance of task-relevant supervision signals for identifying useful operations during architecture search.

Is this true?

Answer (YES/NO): NO